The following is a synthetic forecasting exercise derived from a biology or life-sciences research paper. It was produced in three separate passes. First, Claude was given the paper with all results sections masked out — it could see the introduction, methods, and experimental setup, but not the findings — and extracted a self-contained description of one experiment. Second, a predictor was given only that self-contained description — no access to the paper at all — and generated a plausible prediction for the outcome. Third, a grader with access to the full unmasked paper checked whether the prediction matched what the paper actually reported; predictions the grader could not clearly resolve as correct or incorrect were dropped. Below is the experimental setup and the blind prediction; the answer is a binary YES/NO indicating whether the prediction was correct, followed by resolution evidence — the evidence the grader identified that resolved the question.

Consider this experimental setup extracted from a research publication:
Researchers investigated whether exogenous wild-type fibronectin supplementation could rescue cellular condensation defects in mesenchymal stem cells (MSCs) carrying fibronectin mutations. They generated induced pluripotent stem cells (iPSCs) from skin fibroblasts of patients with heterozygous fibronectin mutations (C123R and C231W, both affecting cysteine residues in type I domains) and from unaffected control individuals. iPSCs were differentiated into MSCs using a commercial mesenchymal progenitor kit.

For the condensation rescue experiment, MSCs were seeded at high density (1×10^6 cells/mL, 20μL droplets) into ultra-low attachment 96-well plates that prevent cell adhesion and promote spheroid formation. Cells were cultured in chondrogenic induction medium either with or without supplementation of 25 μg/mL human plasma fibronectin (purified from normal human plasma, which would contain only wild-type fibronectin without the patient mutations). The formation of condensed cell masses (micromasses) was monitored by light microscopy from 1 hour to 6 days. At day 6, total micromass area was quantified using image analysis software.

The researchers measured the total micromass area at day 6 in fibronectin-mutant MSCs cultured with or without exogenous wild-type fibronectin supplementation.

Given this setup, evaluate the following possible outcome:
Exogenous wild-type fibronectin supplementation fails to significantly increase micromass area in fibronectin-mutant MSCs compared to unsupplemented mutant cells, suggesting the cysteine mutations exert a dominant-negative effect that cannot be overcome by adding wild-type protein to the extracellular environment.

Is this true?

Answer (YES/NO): NO